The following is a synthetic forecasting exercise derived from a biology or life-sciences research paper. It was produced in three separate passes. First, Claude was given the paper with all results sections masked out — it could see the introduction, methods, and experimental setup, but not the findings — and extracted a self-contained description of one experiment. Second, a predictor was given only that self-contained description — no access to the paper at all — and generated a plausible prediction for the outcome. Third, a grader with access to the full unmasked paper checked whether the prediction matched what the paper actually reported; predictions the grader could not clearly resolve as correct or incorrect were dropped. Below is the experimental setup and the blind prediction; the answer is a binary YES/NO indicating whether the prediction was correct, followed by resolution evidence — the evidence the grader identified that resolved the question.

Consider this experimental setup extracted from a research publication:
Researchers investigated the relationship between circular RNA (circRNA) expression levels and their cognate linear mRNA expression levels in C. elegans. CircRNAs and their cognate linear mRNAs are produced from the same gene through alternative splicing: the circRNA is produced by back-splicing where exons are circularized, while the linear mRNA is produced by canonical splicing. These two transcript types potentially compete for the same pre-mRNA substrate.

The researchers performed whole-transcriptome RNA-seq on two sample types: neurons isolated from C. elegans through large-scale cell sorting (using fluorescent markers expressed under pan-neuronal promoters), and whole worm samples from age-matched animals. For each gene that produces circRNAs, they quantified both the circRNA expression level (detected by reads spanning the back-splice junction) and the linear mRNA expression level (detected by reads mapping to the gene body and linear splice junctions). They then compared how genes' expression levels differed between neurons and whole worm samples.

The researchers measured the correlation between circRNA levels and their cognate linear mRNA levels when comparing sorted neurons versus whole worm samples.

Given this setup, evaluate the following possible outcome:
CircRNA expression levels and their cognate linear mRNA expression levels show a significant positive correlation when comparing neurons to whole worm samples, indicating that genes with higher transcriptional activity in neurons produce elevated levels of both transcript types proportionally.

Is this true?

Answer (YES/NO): YES